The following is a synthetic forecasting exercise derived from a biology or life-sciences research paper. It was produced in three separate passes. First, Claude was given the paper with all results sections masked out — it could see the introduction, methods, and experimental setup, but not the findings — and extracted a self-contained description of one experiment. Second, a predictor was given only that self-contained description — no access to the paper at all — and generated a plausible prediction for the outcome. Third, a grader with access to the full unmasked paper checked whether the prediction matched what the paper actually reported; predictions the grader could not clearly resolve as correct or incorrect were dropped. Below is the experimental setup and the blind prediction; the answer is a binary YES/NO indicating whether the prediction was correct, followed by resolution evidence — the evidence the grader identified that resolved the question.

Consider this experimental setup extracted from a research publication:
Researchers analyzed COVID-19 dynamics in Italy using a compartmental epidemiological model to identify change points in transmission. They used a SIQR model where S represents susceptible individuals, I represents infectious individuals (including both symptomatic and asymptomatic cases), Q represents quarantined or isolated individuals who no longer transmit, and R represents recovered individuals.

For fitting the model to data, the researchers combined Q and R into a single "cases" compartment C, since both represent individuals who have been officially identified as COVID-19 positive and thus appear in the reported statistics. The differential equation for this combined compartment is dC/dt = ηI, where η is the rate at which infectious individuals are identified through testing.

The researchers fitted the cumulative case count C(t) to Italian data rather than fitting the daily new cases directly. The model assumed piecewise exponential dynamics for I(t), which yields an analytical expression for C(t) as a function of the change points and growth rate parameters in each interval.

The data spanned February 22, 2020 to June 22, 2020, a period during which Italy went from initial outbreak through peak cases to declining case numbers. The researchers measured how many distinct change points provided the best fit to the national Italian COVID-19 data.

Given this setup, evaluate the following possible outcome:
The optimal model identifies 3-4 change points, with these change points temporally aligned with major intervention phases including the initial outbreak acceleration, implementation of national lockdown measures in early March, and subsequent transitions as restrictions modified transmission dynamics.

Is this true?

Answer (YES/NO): NO